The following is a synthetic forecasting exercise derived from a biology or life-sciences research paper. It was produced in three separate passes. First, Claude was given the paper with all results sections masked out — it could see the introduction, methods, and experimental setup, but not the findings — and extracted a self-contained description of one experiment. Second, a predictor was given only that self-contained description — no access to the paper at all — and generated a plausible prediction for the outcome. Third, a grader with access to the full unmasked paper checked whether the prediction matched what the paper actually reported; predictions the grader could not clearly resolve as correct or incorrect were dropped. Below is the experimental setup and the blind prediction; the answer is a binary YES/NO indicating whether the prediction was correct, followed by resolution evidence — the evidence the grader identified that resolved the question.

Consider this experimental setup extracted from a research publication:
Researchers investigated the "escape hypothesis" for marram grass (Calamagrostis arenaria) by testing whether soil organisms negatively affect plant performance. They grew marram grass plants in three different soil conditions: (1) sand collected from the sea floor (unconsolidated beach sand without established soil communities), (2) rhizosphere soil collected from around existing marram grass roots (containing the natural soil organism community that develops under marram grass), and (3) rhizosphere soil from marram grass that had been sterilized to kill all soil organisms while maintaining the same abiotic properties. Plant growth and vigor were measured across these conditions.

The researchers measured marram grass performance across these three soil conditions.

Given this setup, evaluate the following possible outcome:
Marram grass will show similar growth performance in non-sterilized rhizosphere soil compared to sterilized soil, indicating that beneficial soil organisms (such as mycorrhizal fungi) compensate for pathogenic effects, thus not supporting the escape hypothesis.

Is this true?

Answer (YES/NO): NO